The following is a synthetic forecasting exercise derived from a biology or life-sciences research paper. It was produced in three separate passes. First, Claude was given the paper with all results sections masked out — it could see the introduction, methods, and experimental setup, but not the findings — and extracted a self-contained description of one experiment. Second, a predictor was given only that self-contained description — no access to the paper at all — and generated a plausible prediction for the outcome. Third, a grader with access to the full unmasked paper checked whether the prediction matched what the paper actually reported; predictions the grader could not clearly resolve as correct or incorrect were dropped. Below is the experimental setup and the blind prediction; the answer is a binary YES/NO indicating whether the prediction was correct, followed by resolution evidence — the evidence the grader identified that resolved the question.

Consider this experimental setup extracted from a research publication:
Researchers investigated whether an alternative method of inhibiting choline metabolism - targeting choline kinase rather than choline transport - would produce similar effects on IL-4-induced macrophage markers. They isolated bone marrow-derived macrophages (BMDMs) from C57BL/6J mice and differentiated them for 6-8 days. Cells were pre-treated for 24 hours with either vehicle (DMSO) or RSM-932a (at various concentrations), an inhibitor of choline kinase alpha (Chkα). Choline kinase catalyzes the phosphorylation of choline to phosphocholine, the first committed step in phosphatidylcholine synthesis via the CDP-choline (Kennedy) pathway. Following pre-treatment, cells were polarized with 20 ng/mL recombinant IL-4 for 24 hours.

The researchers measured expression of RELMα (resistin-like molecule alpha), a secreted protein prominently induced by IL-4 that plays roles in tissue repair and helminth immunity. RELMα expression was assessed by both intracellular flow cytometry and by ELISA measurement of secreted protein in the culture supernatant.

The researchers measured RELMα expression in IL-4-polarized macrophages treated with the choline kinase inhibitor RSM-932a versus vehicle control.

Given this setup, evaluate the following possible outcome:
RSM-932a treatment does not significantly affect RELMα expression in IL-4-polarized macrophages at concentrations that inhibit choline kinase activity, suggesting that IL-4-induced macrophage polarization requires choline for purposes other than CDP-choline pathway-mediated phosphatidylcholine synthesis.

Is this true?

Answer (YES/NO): NO